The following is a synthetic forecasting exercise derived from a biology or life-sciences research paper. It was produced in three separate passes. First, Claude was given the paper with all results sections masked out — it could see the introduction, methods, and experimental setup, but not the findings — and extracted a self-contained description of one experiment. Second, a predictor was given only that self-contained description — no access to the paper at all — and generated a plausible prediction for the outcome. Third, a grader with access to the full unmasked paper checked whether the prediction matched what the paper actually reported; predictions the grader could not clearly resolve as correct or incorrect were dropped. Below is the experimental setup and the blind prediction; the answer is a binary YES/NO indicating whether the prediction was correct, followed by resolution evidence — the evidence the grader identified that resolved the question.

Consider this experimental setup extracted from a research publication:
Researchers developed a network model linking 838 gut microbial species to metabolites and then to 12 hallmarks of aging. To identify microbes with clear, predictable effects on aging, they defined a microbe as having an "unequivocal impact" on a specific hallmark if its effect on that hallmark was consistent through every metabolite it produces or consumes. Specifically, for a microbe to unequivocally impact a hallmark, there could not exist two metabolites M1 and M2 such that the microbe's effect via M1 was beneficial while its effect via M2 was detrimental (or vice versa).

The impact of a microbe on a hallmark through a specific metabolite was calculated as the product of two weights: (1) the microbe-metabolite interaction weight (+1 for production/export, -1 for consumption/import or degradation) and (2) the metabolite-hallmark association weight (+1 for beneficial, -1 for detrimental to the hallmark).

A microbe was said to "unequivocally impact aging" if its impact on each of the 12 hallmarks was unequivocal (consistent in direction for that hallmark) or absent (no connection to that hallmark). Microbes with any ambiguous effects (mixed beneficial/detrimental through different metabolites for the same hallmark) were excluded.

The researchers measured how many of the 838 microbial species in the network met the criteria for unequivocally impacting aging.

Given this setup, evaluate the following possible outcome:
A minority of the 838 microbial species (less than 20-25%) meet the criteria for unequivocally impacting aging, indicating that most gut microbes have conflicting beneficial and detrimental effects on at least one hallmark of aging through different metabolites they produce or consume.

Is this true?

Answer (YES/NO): NO